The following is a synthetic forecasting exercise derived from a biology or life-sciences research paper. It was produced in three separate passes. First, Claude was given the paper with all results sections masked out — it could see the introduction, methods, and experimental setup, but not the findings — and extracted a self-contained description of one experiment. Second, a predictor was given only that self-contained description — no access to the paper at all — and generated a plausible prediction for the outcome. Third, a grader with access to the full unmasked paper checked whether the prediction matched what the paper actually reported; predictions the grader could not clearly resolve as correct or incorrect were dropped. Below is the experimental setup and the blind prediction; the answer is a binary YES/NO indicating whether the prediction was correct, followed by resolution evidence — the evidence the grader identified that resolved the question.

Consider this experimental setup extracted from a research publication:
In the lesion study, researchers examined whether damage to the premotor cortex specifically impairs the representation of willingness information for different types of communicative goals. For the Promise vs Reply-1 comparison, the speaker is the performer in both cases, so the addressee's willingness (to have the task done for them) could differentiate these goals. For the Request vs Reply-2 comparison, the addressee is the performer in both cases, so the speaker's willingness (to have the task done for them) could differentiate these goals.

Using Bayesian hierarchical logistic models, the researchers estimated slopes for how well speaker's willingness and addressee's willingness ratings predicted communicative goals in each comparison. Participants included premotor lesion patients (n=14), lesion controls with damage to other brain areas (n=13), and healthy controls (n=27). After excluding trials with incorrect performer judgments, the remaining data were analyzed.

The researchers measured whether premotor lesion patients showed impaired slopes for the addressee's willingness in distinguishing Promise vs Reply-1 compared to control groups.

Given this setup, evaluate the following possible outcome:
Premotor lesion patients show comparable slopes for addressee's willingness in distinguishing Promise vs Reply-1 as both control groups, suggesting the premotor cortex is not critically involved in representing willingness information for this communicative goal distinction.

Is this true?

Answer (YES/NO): NO